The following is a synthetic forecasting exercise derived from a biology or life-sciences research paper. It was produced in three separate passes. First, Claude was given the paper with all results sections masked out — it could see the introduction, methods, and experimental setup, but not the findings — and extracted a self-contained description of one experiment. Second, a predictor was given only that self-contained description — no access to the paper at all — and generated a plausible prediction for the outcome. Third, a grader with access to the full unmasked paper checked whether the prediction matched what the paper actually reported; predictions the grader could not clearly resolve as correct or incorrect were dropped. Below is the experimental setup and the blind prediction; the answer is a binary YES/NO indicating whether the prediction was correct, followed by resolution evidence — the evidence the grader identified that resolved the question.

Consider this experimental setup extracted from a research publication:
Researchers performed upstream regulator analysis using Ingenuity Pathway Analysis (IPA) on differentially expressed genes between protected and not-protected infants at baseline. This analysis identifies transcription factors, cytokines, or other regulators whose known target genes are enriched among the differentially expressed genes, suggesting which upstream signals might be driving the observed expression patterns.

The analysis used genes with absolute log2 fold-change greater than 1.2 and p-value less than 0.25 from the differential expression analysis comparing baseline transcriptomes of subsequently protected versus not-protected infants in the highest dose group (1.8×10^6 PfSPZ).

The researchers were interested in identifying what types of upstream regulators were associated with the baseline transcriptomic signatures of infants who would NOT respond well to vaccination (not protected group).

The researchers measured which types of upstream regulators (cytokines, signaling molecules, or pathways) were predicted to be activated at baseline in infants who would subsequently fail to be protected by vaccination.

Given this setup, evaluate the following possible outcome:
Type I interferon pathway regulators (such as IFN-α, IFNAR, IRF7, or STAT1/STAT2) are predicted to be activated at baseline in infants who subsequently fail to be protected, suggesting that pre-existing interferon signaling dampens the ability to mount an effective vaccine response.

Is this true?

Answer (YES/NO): YES